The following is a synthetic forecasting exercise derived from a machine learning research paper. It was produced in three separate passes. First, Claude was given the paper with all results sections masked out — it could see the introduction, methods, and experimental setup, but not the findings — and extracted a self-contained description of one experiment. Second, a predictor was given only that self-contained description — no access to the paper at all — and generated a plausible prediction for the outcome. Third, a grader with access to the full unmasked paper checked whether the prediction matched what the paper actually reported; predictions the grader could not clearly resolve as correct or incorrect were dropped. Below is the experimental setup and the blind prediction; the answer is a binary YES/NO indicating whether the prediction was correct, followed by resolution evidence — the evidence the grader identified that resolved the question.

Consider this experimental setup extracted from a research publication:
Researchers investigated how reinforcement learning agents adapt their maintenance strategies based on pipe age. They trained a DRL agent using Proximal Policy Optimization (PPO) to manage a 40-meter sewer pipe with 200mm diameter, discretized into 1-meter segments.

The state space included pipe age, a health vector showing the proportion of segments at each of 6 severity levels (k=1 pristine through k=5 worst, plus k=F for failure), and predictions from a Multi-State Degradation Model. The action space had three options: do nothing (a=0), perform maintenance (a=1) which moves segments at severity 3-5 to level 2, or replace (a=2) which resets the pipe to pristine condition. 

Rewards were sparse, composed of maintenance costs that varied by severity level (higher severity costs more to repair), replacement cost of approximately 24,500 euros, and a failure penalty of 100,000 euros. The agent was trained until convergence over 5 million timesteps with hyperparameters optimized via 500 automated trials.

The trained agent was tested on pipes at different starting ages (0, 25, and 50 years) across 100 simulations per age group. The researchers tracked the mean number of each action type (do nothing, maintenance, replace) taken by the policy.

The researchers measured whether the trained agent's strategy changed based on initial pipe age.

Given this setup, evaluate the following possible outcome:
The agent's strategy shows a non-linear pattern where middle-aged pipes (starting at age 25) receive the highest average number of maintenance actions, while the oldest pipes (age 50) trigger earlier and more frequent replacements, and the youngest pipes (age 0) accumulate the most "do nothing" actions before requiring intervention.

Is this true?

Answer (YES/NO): NO